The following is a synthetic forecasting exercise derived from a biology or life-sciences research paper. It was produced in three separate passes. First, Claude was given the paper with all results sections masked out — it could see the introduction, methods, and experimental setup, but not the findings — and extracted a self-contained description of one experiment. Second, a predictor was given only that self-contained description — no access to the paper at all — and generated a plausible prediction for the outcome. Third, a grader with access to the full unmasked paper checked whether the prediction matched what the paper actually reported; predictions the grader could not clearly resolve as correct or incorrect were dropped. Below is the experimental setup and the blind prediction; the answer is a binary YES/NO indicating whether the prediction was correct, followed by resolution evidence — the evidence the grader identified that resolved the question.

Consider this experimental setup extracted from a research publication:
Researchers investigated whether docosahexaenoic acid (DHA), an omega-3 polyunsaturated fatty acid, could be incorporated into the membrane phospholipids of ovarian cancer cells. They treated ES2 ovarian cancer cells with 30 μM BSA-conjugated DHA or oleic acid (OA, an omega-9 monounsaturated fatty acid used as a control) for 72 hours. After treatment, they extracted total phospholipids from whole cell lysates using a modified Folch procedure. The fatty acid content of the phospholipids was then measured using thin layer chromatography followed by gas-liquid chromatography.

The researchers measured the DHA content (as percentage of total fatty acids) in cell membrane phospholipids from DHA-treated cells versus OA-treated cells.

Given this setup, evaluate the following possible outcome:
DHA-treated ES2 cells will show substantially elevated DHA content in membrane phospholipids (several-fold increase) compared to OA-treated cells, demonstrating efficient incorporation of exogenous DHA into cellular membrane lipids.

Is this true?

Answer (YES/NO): YES